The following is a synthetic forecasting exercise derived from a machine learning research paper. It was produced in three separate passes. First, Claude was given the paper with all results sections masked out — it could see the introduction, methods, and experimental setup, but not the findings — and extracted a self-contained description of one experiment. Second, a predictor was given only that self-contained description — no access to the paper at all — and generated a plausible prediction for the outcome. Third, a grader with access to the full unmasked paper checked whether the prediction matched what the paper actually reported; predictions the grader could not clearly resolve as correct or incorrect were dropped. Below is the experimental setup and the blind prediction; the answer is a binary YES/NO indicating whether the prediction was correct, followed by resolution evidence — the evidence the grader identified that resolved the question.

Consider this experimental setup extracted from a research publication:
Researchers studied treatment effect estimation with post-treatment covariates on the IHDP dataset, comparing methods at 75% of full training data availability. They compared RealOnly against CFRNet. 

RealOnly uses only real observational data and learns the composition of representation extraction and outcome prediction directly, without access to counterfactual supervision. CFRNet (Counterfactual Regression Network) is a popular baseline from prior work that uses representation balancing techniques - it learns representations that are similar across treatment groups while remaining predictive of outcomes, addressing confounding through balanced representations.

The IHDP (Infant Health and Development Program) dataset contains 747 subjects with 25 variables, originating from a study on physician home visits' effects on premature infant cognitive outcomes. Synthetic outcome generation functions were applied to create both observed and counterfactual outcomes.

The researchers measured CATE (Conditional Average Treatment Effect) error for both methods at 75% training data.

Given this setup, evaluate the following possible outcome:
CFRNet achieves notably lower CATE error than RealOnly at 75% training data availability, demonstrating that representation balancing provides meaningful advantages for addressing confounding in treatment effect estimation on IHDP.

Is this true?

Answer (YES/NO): NO